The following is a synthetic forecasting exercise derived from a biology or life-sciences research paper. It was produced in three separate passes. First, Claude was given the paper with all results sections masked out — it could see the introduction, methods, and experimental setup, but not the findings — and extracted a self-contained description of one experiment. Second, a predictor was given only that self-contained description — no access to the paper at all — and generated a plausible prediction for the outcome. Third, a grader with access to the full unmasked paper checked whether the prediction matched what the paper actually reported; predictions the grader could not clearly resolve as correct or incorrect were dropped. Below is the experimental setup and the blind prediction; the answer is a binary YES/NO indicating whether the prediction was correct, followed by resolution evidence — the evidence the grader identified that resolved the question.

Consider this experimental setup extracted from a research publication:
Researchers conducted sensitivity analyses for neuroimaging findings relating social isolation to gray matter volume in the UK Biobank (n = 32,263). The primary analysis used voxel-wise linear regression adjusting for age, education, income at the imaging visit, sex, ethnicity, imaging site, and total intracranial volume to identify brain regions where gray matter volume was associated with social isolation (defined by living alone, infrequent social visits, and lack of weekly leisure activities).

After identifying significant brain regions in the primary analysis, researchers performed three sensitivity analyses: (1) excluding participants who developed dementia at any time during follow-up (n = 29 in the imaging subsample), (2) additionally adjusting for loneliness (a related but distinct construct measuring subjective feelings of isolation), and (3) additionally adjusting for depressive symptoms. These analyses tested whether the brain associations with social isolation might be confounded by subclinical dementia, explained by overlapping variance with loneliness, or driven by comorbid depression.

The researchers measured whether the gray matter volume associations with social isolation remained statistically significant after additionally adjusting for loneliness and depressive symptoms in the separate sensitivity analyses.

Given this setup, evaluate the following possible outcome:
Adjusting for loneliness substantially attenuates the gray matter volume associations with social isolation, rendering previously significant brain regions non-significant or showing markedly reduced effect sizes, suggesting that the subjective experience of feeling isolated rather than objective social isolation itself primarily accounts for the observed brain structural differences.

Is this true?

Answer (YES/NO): NO